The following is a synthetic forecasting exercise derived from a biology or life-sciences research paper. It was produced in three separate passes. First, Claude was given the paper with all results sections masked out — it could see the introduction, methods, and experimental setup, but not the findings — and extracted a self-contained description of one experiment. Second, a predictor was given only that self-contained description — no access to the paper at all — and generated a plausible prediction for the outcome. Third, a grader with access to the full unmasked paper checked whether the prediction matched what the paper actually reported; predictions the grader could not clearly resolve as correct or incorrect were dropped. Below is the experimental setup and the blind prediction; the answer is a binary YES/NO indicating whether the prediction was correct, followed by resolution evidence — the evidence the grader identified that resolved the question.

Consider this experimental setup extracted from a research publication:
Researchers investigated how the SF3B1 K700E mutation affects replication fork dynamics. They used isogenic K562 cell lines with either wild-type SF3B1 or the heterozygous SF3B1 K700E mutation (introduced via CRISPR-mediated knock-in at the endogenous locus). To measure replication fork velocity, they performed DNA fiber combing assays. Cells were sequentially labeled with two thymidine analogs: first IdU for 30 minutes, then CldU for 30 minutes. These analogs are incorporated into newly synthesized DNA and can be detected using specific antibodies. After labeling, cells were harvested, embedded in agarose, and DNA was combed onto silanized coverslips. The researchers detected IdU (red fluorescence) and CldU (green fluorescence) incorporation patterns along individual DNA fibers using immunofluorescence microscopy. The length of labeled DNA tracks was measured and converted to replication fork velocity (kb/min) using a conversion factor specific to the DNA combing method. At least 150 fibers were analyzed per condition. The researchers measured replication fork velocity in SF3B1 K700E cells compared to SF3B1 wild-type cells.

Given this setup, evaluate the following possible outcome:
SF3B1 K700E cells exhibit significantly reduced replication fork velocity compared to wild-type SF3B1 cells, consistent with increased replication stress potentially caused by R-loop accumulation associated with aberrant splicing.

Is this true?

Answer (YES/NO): YES